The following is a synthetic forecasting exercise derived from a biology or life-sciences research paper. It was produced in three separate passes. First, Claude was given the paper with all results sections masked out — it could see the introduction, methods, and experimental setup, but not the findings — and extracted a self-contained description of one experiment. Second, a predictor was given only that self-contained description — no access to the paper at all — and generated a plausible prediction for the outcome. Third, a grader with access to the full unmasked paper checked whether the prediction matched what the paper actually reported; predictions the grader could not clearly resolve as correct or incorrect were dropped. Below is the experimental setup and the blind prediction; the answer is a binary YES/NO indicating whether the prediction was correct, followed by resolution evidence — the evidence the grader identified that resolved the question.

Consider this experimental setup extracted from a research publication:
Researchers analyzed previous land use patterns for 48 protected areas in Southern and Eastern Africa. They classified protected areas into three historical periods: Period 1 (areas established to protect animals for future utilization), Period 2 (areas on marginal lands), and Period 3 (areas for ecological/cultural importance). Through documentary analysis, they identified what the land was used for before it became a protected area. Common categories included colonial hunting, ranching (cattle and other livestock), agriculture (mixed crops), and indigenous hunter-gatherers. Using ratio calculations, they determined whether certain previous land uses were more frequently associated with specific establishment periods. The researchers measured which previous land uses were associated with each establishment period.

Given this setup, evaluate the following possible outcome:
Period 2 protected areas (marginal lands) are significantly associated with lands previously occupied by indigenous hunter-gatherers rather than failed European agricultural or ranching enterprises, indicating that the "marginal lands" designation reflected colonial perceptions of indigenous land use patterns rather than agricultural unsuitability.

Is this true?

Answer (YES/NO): NO